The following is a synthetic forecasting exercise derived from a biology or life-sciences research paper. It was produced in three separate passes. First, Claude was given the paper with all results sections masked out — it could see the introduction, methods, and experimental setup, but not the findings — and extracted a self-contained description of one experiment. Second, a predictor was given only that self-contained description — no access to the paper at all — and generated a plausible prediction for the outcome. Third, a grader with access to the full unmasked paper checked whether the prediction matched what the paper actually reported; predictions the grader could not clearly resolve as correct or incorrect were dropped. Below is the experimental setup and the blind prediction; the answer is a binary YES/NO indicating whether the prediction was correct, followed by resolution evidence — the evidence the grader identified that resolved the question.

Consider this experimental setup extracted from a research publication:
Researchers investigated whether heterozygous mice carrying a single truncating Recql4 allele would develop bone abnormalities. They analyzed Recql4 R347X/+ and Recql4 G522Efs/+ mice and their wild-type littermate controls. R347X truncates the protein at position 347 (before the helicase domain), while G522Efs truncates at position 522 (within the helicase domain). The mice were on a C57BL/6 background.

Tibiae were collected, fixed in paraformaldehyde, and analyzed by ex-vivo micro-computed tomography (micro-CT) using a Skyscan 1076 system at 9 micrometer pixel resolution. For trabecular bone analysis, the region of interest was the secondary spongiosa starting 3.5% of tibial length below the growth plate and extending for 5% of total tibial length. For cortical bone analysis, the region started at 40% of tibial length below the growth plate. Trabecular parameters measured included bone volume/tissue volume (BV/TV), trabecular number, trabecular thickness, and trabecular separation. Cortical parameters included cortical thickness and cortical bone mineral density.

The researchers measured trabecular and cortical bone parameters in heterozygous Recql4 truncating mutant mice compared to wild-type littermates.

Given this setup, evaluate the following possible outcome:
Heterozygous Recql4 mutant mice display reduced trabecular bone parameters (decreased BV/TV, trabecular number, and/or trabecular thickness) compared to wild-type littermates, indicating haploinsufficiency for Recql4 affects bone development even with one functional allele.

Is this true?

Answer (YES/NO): YES